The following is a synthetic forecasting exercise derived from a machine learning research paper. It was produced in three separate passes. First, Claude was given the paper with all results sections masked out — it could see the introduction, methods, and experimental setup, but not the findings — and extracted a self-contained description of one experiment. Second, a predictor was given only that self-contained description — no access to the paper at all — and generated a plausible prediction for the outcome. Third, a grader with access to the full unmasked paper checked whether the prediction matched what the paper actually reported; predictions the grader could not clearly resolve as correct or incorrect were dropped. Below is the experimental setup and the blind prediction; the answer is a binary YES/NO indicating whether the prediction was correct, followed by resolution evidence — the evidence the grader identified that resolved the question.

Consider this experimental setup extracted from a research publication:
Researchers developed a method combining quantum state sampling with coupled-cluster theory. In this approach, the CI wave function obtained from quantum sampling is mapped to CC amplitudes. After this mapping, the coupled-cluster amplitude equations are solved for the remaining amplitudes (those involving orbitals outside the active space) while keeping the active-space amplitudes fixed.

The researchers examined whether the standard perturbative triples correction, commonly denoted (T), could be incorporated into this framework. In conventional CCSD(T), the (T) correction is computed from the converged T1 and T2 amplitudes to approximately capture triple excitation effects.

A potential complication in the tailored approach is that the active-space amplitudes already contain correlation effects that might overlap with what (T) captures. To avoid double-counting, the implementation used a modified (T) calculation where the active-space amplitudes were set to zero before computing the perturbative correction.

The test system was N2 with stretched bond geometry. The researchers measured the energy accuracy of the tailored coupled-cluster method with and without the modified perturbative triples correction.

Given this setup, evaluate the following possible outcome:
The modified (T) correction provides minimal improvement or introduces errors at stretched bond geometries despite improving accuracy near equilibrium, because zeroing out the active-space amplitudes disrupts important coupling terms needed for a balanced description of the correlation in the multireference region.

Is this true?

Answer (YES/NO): NO